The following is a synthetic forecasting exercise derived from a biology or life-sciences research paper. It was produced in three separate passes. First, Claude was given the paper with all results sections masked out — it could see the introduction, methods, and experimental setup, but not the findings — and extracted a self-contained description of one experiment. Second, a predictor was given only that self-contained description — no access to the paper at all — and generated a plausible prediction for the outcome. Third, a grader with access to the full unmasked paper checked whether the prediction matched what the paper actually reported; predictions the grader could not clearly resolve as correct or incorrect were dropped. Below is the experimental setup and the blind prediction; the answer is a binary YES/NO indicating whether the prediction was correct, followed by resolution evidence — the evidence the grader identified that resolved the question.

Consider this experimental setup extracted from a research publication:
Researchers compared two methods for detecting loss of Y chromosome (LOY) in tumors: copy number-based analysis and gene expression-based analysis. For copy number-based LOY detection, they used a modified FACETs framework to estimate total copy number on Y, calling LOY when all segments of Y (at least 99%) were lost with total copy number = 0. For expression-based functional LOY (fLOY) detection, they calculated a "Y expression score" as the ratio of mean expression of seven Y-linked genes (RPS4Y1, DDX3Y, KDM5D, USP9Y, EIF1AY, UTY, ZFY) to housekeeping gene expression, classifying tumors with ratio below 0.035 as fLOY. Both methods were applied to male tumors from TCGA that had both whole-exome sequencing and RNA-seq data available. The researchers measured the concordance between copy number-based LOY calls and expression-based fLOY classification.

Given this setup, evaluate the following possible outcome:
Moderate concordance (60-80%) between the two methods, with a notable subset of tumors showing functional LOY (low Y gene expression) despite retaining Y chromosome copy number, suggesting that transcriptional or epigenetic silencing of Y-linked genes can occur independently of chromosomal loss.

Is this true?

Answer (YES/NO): NO